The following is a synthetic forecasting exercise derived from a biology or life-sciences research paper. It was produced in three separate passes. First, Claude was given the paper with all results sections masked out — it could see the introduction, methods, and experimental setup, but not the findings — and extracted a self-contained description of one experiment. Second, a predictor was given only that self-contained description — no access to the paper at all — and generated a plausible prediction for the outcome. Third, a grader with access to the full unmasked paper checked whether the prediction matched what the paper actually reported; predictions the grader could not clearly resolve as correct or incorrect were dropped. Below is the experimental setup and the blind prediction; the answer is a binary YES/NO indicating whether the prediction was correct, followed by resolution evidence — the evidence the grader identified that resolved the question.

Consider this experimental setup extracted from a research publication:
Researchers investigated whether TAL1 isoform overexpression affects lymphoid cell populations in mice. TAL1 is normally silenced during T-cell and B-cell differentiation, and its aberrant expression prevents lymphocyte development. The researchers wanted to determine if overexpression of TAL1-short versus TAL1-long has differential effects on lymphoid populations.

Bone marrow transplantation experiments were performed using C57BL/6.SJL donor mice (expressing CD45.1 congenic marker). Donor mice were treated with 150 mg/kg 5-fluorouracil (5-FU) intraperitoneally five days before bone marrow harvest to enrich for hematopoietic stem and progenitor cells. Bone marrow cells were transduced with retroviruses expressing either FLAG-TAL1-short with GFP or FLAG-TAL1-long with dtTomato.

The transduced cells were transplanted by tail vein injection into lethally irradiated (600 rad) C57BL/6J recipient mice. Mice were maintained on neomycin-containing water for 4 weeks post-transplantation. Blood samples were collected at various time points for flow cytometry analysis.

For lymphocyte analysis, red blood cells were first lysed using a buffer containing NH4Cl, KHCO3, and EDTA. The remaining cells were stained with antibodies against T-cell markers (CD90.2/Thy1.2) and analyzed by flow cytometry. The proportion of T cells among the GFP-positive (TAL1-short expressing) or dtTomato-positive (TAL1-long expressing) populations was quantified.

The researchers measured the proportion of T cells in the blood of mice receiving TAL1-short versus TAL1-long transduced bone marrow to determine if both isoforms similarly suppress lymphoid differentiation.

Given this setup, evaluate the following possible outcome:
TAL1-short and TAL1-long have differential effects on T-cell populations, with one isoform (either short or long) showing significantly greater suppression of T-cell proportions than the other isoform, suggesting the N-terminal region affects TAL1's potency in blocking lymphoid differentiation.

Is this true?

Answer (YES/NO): NO